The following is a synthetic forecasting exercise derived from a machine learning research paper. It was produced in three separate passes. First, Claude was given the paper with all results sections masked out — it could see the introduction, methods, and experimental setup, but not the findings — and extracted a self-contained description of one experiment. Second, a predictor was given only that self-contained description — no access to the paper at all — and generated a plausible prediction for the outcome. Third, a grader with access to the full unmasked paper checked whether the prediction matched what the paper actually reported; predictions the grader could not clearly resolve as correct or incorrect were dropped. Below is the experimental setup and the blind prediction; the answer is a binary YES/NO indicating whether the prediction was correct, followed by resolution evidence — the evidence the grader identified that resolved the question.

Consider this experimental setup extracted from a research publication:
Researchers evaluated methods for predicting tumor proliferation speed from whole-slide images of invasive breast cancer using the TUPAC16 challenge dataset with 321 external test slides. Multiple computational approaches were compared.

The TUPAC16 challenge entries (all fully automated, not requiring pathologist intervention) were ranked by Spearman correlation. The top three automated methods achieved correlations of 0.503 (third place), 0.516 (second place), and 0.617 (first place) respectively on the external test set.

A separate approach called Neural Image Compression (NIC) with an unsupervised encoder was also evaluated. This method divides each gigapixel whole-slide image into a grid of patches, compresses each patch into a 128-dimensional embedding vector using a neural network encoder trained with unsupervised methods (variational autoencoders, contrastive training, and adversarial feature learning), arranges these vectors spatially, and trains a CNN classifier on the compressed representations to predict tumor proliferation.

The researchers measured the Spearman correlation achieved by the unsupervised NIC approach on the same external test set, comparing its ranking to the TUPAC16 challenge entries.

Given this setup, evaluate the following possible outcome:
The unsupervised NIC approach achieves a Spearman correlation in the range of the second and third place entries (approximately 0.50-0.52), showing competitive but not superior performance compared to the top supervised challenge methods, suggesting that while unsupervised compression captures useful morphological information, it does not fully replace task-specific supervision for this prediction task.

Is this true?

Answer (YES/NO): NO